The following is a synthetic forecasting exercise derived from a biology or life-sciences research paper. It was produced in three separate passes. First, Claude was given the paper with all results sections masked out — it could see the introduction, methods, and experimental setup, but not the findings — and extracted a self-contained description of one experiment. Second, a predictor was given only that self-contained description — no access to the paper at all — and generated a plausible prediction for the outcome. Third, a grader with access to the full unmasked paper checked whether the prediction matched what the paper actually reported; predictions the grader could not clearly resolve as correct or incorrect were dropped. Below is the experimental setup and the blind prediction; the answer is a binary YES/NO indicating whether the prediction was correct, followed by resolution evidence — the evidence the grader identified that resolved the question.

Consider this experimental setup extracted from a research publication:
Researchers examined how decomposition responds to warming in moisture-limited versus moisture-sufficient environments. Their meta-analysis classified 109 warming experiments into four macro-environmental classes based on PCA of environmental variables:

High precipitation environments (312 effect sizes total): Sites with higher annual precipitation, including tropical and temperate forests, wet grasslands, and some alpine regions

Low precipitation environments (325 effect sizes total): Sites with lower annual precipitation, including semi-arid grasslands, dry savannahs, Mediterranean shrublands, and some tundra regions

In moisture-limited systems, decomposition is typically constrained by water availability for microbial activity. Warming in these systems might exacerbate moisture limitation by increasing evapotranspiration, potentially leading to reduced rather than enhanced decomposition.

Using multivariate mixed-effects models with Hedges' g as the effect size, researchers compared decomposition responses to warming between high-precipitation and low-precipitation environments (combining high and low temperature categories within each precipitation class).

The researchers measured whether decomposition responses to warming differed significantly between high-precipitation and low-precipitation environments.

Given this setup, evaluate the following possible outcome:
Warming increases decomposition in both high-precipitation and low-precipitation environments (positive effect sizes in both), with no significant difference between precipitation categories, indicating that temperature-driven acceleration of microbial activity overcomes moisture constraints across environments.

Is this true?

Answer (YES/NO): NO